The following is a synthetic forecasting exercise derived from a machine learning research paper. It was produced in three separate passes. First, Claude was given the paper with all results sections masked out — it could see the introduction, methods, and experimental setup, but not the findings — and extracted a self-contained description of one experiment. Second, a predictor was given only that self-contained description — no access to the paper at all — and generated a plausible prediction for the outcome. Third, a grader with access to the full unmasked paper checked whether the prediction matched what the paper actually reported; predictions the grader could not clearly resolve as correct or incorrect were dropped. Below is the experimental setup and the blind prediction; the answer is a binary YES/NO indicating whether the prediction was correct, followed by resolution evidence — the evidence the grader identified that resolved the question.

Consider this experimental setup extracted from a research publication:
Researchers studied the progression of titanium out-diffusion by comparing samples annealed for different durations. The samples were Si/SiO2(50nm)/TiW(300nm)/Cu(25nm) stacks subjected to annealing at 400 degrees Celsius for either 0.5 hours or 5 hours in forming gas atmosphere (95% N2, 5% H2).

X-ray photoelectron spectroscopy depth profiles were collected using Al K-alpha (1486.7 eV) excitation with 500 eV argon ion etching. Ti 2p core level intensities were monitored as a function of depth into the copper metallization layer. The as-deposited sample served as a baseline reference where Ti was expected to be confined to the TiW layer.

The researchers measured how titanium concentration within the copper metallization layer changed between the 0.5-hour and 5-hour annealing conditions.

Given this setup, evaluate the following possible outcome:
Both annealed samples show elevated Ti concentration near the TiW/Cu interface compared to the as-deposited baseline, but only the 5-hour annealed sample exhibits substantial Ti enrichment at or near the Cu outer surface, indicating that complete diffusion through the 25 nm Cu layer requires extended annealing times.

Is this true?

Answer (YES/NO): NO